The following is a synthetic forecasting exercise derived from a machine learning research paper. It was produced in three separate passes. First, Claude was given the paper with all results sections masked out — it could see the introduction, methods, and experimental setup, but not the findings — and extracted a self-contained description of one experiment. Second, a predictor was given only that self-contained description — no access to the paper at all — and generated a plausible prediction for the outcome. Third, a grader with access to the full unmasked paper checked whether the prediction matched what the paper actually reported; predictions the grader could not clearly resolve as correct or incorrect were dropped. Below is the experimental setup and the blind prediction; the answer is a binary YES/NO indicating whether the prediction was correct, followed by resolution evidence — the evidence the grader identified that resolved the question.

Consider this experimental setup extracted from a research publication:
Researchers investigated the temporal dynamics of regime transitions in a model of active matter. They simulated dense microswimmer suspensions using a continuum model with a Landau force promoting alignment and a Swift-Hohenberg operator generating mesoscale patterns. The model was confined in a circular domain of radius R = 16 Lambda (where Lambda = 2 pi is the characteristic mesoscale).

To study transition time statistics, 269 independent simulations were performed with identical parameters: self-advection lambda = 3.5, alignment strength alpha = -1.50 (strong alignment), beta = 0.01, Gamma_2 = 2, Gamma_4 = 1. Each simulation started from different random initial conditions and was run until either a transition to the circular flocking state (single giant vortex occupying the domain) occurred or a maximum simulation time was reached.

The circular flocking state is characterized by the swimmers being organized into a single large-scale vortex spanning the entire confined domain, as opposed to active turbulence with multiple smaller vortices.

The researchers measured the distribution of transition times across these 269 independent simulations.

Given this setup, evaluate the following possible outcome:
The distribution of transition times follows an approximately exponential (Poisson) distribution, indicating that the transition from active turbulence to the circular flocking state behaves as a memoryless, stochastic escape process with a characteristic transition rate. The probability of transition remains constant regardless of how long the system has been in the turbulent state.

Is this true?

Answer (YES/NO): NO